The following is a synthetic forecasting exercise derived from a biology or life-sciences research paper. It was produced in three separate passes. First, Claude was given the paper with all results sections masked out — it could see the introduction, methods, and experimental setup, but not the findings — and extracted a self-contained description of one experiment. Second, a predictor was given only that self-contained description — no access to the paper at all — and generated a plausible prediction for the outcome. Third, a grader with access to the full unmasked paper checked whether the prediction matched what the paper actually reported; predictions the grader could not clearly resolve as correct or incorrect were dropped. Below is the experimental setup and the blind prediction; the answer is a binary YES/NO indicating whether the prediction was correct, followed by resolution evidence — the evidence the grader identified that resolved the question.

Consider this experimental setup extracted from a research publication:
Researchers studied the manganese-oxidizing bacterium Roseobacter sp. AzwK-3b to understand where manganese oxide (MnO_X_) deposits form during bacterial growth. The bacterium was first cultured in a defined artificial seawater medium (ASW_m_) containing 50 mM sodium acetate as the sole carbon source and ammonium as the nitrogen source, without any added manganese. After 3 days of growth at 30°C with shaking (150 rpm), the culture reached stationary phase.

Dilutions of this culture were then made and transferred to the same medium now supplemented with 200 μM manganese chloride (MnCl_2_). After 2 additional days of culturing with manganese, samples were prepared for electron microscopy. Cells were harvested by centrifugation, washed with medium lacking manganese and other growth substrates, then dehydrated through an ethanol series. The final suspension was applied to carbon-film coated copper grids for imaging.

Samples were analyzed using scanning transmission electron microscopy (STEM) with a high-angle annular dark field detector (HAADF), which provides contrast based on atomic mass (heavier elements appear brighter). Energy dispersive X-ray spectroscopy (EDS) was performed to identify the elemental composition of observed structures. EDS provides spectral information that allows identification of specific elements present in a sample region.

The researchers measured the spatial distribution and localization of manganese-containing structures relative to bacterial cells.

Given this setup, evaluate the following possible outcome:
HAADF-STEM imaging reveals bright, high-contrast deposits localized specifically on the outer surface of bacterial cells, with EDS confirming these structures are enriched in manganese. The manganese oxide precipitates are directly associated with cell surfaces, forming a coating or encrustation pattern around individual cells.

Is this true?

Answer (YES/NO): NO